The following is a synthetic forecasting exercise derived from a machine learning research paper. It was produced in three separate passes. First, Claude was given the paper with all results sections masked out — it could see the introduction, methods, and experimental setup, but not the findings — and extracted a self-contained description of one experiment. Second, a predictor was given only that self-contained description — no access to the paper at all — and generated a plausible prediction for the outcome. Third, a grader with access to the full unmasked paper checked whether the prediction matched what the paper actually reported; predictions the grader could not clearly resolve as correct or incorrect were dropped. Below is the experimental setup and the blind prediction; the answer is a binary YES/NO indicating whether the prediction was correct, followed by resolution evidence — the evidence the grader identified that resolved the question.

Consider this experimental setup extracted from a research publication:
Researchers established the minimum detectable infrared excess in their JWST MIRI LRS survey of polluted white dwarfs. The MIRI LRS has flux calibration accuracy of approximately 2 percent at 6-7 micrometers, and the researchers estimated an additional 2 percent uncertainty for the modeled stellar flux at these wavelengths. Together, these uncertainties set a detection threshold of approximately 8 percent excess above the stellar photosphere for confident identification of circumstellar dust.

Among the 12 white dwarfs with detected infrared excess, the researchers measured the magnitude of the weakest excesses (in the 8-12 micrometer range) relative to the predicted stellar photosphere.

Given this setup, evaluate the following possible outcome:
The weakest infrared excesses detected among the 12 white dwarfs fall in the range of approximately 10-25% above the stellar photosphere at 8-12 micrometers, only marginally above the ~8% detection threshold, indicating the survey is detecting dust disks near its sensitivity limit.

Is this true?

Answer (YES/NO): NO